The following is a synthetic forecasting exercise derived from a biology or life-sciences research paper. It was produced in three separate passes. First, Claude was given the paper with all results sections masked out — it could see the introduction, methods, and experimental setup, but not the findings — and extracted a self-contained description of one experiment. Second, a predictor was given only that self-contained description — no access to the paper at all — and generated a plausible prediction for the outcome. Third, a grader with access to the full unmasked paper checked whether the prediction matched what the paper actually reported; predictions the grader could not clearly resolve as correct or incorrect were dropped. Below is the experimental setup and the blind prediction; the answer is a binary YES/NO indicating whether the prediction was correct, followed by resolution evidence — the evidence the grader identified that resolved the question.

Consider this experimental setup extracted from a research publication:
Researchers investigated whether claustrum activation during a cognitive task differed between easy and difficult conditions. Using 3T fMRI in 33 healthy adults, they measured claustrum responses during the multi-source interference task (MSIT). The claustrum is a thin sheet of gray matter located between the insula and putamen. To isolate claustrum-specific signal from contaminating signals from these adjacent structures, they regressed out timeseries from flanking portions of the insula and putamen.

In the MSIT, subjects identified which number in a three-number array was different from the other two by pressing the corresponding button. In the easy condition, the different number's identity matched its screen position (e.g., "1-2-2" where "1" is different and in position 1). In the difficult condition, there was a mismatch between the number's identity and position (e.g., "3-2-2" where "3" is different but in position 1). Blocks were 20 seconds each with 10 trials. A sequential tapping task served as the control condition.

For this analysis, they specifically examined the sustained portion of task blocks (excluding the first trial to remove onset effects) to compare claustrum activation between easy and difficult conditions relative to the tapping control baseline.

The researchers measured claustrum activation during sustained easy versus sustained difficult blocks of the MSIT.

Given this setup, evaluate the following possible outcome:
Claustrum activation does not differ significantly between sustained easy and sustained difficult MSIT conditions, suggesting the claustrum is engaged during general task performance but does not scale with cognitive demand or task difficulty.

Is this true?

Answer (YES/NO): NO